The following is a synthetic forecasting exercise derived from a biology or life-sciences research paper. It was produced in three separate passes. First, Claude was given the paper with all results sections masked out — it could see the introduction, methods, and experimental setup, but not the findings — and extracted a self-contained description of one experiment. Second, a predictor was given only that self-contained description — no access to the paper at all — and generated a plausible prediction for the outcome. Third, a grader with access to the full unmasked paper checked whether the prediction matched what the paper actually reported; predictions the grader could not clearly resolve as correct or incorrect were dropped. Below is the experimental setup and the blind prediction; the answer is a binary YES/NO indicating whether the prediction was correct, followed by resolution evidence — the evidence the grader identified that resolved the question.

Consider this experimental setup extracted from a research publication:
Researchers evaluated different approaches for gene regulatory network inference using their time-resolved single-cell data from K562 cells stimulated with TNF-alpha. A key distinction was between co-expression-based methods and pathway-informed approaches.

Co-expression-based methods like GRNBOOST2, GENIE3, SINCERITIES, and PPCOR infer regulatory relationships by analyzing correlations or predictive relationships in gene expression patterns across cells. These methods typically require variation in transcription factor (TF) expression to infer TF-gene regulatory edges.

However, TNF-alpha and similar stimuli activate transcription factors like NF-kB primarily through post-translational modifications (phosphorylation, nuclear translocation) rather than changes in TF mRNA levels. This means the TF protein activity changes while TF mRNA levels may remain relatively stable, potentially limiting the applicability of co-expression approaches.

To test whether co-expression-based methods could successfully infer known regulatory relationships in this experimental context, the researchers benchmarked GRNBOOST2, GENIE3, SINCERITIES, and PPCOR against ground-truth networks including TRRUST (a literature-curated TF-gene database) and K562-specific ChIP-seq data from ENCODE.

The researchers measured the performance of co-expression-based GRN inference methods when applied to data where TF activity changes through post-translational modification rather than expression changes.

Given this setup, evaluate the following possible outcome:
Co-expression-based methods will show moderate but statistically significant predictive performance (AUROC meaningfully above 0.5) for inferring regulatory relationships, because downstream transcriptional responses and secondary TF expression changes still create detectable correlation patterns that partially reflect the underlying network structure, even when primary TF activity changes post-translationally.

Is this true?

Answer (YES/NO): NO